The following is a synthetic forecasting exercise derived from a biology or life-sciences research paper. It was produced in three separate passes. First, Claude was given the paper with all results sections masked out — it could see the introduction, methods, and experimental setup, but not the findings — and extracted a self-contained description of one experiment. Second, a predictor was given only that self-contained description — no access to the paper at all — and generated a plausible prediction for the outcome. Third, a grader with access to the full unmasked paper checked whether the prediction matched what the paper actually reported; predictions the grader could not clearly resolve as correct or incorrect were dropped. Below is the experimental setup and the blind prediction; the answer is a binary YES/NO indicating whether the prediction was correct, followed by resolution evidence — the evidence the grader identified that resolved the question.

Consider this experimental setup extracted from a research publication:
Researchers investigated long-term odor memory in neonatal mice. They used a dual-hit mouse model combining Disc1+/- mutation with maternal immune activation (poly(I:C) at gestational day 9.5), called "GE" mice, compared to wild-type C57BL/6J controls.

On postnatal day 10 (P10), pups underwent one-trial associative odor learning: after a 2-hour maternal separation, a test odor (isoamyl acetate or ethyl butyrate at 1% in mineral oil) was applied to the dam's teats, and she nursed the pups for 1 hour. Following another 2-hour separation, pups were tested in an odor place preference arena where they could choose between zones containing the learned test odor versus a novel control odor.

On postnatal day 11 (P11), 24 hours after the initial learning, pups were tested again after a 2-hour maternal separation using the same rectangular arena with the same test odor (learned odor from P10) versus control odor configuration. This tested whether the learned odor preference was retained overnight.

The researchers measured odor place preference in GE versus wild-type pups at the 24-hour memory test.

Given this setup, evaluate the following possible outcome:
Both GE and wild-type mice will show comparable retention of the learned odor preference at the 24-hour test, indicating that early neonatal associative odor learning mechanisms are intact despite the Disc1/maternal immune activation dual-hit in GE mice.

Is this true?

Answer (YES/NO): NO